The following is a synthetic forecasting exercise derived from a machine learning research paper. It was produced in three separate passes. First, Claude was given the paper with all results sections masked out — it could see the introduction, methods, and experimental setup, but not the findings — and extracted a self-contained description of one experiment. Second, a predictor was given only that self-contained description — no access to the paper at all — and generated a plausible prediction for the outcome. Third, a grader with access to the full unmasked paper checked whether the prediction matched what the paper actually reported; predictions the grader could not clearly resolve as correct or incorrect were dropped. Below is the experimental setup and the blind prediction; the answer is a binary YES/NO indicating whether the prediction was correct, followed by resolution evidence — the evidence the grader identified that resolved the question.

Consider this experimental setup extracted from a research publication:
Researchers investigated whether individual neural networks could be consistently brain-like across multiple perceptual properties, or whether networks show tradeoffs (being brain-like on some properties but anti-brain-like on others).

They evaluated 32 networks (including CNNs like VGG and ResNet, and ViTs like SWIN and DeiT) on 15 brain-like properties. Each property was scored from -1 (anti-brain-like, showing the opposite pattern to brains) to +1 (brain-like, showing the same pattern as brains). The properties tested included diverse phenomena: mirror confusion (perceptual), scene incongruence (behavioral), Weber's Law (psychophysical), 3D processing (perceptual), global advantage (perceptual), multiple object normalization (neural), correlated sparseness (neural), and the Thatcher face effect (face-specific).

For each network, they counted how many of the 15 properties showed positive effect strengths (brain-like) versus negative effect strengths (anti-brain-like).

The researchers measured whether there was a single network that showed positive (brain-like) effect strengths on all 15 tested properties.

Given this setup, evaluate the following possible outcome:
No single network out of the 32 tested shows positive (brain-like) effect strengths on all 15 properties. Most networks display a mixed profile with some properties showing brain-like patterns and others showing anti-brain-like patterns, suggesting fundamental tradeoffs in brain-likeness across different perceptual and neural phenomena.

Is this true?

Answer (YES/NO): YES